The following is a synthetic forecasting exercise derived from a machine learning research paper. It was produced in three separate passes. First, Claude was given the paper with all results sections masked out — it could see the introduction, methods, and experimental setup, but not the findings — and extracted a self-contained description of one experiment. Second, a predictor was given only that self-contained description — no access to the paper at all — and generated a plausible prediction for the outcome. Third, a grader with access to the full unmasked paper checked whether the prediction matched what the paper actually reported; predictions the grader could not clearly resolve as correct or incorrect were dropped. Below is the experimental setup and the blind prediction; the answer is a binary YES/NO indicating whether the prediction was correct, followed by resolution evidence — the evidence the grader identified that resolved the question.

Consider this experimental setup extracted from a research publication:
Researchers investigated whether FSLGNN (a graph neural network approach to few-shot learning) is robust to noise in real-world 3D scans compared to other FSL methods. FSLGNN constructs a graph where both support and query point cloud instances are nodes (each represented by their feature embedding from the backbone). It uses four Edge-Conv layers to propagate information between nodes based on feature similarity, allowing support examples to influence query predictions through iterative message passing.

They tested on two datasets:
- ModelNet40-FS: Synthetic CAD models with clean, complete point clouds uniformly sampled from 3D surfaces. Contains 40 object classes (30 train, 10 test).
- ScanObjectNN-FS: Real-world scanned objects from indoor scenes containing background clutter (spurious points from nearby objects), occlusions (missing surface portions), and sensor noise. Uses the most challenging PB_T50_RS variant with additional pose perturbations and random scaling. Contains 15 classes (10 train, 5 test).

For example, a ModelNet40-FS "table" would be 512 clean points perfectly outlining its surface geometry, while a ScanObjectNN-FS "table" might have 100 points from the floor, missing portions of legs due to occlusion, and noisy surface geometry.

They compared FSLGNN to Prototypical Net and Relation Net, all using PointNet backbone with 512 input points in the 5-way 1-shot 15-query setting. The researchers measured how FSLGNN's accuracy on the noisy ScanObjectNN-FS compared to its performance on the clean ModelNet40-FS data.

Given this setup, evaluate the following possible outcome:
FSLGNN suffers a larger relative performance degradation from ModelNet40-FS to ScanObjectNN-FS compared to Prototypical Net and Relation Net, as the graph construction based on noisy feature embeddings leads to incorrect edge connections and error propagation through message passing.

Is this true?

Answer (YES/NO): YES